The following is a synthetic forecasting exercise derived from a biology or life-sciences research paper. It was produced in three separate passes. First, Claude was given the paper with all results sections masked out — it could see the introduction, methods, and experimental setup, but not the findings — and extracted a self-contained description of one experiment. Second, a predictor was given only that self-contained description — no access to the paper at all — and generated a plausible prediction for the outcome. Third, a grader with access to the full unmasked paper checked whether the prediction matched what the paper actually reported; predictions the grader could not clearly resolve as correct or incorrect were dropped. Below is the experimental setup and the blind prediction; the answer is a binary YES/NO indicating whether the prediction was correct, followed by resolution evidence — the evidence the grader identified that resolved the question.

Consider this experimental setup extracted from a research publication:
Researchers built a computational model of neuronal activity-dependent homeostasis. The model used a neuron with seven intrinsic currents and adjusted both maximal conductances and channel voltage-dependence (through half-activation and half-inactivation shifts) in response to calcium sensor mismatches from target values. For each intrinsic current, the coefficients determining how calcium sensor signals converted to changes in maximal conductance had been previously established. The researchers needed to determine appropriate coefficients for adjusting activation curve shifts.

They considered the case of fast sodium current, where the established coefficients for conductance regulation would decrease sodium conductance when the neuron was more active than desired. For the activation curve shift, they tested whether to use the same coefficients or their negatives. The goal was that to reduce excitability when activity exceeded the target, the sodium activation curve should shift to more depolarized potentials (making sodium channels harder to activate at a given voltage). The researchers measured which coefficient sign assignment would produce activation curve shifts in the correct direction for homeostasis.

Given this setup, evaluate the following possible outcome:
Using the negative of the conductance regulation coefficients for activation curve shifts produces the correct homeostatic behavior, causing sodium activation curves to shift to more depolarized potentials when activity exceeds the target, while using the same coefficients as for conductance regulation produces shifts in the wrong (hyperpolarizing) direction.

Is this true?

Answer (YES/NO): YES